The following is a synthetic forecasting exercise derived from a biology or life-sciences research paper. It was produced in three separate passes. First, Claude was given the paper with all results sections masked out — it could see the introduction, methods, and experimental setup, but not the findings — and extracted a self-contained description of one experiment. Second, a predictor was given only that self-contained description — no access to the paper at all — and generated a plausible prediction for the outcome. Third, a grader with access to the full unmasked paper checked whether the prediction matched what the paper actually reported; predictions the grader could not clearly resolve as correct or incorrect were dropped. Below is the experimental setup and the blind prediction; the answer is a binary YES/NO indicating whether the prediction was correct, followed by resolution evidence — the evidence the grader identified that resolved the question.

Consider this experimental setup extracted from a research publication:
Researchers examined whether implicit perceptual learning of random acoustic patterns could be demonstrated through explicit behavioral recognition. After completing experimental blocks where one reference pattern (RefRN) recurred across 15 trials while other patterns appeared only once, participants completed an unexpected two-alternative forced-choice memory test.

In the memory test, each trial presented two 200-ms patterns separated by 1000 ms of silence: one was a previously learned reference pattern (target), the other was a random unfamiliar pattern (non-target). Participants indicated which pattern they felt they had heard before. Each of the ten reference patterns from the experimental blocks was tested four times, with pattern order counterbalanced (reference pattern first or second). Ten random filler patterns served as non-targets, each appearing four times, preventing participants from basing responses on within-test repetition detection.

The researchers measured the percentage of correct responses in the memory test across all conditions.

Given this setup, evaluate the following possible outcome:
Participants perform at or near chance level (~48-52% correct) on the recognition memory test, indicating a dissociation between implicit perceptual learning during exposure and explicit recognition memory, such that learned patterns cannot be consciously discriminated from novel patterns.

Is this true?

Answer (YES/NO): YES